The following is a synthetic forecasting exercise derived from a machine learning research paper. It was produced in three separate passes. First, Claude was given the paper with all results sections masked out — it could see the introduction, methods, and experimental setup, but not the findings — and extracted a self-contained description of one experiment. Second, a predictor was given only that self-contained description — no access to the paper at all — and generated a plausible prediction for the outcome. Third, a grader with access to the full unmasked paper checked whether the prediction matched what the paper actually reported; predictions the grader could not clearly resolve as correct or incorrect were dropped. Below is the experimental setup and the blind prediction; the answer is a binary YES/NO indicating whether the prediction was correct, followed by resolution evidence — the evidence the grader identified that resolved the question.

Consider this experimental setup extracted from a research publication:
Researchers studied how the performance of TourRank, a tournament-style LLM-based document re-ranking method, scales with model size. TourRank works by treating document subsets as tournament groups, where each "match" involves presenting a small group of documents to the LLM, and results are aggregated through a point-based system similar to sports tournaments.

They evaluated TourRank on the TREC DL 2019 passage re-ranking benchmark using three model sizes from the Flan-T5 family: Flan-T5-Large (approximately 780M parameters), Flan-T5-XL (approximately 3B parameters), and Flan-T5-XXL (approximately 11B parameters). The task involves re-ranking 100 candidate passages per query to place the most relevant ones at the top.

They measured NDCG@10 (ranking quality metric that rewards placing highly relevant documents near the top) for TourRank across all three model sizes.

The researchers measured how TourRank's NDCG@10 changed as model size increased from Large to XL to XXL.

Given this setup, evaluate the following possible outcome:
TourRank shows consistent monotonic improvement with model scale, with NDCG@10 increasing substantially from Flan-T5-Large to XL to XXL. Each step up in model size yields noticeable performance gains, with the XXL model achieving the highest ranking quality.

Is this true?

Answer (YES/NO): NO